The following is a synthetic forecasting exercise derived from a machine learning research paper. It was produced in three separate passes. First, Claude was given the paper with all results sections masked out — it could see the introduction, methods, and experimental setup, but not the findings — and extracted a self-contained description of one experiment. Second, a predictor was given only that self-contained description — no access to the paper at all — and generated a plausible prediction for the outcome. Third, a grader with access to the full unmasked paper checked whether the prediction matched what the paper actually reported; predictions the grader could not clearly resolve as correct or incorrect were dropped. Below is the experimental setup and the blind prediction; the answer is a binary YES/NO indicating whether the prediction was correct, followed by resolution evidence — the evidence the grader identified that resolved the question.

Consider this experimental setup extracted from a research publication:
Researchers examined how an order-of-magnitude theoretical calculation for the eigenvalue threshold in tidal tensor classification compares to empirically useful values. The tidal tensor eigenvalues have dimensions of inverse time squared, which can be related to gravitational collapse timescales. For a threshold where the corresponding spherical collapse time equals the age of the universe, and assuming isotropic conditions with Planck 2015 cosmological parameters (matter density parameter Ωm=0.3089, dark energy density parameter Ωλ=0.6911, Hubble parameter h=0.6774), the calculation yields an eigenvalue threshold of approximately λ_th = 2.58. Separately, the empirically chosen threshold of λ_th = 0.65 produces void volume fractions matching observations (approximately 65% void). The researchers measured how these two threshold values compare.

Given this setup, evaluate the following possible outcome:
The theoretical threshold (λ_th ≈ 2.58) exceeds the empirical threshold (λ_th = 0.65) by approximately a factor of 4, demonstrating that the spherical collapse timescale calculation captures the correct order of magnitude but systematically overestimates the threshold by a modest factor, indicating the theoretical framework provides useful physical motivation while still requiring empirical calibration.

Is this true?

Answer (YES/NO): NO